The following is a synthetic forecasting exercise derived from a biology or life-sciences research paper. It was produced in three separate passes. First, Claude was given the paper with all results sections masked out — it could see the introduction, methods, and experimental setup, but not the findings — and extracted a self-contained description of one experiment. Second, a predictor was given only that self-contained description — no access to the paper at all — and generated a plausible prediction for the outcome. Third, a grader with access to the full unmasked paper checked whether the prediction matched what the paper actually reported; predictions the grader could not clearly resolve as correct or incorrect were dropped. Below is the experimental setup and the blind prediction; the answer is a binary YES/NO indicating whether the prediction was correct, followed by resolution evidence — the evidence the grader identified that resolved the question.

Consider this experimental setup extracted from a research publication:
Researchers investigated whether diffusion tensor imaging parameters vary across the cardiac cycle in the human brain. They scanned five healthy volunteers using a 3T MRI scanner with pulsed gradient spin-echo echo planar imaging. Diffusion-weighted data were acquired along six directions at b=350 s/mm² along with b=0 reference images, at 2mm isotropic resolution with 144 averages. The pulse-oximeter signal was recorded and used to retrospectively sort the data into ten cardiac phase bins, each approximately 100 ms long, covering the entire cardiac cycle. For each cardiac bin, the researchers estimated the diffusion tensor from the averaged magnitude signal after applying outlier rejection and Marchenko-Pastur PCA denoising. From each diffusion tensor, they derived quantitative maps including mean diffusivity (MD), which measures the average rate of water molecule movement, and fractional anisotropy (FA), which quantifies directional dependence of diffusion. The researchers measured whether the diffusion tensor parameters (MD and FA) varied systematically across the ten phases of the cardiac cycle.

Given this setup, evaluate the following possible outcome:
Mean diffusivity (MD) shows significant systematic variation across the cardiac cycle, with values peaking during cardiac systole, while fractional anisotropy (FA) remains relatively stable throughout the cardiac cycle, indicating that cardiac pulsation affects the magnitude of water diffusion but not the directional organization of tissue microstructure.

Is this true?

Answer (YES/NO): NO